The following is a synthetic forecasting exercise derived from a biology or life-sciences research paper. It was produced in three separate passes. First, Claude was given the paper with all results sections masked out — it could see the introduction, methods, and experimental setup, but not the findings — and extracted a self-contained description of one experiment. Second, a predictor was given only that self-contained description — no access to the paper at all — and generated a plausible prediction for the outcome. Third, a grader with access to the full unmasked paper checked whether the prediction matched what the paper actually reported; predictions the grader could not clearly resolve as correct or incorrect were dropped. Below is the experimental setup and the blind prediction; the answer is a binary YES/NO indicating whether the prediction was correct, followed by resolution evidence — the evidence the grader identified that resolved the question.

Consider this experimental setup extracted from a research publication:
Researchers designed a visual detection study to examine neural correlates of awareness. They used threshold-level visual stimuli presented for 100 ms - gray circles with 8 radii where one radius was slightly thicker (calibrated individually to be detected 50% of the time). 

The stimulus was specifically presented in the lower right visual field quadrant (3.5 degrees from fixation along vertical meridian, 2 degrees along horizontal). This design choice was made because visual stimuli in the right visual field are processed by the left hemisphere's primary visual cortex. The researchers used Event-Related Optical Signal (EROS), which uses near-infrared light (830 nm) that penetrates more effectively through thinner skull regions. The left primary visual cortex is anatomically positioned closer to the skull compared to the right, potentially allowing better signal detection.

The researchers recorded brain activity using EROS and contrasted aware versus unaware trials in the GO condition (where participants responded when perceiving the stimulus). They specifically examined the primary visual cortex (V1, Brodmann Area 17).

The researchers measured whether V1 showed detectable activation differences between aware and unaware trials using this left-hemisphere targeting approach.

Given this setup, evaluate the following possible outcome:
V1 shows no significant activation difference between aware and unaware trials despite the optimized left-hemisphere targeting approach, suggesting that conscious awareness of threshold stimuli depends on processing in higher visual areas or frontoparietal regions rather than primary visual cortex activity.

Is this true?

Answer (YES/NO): NO